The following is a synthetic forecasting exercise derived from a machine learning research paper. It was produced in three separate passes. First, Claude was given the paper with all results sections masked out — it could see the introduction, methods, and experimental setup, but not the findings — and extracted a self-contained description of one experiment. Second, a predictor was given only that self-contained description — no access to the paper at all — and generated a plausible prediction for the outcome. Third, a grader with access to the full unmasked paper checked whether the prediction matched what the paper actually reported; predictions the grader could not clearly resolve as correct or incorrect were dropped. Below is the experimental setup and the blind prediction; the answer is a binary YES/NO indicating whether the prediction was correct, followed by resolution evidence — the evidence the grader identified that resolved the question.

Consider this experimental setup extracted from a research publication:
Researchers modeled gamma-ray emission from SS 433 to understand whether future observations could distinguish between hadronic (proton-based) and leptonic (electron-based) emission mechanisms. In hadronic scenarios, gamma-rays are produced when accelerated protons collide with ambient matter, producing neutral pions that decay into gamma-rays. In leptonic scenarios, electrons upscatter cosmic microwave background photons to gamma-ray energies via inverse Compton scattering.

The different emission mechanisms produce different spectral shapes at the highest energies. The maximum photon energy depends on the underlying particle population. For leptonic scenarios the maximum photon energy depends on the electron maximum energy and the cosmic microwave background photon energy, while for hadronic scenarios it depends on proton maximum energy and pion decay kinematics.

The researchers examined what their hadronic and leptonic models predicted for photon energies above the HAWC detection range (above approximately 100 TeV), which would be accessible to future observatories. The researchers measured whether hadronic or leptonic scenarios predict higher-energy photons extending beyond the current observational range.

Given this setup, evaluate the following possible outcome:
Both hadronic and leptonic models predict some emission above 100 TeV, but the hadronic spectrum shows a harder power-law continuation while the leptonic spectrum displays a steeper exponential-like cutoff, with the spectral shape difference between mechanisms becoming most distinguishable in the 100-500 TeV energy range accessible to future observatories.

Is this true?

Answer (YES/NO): NO